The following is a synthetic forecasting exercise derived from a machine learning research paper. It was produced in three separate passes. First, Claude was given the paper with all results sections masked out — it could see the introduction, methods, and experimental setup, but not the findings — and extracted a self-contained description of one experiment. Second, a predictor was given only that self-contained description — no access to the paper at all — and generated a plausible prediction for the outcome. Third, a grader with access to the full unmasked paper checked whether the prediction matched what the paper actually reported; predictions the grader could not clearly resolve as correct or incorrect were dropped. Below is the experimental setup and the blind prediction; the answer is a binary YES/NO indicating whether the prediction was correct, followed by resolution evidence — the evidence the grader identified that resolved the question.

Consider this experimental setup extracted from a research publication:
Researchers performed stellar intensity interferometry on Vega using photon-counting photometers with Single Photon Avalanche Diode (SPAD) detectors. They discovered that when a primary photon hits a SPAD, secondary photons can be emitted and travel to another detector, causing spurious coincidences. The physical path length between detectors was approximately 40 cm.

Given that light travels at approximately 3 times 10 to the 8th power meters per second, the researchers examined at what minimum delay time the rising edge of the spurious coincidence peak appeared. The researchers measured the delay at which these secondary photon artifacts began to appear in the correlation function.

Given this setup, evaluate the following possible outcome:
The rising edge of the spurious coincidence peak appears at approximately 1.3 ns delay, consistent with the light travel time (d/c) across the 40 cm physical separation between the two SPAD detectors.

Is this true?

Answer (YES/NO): YES